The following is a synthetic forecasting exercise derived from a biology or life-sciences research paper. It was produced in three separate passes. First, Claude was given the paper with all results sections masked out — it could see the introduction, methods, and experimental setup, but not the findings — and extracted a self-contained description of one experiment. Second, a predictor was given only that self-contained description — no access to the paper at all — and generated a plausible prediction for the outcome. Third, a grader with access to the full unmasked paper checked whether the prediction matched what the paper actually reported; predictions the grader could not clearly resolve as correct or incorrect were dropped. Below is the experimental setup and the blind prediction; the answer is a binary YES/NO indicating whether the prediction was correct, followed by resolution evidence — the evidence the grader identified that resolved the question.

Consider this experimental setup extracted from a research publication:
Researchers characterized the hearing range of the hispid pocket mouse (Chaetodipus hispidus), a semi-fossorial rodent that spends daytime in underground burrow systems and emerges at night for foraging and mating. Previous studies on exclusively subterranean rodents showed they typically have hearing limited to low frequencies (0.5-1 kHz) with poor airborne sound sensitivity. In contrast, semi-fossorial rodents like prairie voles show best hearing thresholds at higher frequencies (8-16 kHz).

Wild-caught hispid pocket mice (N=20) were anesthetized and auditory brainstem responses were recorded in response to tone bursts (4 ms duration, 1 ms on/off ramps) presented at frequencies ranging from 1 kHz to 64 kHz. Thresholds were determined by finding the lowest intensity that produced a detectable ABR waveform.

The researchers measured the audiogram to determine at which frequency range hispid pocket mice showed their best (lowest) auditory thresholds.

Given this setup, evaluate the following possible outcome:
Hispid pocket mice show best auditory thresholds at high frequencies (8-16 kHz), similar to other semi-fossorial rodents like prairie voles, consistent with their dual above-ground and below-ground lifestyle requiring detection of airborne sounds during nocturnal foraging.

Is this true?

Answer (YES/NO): YES